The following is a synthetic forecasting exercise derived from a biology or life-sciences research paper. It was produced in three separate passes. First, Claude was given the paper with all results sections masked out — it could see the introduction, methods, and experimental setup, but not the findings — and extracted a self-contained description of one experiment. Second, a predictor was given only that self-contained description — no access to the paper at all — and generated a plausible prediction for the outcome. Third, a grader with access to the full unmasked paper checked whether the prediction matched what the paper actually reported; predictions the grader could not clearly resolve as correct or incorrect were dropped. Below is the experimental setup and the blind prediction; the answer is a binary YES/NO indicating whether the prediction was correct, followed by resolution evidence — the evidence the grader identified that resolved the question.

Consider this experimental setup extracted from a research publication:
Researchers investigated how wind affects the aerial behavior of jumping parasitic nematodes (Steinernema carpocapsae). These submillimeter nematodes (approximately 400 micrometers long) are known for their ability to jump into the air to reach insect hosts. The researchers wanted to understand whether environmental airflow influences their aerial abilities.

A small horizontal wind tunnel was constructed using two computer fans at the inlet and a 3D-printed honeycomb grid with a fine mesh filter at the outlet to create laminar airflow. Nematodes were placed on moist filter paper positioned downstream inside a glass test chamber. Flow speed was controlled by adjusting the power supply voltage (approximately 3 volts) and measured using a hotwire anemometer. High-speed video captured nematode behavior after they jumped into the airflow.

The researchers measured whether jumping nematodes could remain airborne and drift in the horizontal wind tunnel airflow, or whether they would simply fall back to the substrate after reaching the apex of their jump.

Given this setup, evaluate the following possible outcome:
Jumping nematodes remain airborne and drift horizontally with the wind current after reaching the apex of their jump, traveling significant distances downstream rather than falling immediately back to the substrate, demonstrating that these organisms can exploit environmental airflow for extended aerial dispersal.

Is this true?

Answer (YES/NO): YES